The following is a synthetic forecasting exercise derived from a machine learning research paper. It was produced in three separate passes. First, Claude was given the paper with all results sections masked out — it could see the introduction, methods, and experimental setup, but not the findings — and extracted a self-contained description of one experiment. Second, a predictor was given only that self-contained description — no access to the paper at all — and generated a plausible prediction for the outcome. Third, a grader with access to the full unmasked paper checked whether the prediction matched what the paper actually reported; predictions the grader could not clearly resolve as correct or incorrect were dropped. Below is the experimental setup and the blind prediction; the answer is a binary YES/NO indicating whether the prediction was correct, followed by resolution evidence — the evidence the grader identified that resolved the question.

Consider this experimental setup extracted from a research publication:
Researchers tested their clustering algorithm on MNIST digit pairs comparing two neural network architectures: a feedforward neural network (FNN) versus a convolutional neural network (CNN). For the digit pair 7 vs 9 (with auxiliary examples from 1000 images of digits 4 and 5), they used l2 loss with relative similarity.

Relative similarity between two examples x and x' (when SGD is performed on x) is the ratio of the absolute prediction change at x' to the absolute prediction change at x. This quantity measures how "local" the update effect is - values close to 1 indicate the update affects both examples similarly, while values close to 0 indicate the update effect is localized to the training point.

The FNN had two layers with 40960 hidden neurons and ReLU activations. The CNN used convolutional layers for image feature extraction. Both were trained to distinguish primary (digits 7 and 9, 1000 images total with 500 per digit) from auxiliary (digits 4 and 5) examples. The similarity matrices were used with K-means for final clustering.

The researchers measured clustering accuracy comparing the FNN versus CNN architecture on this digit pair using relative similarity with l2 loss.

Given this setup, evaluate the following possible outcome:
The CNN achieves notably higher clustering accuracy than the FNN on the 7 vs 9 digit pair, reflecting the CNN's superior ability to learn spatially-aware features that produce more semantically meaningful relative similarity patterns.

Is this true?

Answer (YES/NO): YES